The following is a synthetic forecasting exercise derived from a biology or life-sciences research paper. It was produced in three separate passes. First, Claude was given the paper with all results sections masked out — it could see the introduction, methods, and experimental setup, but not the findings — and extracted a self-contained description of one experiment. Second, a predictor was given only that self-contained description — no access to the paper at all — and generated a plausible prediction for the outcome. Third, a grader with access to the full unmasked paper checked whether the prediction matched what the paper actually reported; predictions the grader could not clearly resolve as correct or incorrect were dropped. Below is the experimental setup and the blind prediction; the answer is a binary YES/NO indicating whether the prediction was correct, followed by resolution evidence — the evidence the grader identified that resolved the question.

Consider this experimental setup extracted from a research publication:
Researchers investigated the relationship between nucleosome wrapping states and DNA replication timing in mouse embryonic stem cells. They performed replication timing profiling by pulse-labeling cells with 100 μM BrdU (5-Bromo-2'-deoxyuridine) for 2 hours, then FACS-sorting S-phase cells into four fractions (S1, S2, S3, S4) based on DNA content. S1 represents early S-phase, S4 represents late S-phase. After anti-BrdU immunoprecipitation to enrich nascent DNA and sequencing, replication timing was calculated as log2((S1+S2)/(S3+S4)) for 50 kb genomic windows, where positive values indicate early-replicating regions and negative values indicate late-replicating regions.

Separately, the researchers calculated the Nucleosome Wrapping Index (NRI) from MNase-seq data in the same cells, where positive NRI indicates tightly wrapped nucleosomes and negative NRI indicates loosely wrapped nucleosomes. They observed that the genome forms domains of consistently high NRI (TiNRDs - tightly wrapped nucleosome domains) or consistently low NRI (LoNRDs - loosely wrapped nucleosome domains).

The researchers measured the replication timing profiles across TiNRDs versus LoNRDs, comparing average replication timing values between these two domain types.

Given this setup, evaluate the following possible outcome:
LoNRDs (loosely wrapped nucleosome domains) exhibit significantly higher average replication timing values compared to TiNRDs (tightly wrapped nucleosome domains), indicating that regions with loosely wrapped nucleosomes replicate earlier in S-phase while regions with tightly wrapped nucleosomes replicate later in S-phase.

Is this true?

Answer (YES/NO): NO